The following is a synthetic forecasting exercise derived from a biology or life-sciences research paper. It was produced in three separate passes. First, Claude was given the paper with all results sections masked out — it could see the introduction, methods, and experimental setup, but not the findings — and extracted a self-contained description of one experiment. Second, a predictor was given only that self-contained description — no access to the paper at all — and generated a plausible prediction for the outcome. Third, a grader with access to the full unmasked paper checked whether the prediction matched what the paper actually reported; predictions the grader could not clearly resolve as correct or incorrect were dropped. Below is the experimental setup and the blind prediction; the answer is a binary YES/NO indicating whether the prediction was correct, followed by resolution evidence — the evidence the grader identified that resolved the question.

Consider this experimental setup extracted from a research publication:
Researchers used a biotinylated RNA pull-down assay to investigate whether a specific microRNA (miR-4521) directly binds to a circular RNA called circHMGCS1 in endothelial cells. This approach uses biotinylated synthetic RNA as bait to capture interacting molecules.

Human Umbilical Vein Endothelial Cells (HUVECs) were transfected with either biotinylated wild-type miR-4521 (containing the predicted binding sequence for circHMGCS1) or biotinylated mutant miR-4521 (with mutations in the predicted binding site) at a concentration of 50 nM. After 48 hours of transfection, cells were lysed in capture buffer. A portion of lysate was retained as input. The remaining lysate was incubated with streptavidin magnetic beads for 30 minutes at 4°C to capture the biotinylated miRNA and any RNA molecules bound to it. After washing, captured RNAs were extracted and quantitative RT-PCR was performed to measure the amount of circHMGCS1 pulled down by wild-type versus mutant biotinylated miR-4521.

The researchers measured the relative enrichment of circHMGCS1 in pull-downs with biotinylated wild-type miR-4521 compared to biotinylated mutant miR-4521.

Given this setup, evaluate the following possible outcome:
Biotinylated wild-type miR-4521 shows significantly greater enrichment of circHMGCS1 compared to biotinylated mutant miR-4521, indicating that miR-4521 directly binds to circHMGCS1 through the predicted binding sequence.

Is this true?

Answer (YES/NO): YES